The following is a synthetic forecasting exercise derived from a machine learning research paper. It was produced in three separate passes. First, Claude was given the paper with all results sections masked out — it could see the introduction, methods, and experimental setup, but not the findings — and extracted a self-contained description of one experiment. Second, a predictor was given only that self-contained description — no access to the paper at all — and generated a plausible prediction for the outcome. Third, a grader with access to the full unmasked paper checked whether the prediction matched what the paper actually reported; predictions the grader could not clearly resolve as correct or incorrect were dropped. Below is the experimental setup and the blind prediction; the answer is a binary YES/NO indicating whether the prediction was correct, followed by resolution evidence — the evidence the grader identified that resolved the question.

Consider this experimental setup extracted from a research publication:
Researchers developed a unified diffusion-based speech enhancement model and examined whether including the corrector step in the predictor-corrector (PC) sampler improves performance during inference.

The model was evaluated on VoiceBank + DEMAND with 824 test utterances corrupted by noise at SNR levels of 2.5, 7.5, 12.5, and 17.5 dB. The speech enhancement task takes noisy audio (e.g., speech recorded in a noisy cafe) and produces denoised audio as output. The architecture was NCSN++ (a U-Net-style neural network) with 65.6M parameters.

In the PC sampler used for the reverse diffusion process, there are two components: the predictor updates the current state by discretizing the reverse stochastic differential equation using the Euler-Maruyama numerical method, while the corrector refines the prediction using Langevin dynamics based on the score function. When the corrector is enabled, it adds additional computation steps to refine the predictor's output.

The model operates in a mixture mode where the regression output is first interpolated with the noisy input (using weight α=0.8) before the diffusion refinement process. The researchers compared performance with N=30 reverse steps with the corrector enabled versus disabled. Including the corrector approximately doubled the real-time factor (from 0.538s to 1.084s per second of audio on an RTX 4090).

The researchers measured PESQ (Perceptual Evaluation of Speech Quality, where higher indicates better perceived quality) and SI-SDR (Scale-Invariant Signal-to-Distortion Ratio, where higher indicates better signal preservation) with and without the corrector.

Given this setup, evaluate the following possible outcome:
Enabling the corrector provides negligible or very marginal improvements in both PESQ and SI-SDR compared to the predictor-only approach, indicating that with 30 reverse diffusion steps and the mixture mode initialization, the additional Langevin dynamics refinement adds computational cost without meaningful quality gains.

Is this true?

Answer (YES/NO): YES